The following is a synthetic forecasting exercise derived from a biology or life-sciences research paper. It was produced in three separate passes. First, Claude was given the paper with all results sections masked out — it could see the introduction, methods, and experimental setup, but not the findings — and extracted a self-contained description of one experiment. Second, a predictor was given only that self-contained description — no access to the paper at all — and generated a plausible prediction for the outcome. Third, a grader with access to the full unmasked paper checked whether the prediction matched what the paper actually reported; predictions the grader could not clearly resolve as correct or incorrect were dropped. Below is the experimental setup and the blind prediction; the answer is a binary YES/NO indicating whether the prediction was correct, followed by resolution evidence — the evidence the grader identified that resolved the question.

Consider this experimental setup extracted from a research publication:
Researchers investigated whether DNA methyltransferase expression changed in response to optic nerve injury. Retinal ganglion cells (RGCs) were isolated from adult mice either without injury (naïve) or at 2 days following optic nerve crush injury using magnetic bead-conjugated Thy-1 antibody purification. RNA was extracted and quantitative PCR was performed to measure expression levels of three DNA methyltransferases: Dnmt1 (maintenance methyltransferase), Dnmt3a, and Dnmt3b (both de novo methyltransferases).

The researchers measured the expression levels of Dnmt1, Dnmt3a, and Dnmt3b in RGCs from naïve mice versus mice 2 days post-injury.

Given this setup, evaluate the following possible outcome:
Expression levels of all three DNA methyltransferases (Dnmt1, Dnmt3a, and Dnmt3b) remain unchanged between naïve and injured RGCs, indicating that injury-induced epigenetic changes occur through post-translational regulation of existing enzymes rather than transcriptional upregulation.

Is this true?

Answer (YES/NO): NO